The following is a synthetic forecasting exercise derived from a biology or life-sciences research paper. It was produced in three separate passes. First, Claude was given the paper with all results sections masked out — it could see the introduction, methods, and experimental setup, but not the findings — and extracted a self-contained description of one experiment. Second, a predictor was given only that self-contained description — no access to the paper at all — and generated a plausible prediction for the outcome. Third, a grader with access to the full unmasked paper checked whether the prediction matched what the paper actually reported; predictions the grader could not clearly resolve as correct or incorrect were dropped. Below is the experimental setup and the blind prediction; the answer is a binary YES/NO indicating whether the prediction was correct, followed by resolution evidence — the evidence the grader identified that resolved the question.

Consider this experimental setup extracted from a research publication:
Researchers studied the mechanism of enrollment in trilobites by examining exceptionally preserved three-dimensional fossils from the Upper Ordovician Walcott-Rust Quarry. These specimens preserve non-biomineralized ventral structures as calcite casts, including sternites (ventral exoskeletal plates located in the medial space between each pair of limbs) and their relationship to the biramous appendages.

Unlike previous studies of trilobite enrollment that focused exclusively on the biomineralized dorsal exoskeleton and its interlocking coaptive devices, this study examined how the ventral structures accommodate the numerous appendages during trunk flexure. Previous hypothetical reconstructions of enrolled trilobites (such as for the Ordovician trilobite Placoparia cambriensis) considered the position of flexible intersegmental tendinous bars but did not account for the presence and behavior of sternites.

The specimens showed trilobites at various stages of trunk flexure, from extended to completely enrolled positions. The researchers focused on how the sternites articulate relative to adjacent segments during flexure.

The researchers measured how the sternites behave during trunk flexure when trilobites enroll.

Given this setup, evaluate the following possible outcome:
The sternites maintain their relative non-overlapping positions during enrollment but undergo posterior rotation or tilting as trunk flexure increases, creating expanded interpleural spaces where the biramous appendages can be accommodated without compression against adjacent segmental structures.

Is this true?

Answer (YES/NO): NO